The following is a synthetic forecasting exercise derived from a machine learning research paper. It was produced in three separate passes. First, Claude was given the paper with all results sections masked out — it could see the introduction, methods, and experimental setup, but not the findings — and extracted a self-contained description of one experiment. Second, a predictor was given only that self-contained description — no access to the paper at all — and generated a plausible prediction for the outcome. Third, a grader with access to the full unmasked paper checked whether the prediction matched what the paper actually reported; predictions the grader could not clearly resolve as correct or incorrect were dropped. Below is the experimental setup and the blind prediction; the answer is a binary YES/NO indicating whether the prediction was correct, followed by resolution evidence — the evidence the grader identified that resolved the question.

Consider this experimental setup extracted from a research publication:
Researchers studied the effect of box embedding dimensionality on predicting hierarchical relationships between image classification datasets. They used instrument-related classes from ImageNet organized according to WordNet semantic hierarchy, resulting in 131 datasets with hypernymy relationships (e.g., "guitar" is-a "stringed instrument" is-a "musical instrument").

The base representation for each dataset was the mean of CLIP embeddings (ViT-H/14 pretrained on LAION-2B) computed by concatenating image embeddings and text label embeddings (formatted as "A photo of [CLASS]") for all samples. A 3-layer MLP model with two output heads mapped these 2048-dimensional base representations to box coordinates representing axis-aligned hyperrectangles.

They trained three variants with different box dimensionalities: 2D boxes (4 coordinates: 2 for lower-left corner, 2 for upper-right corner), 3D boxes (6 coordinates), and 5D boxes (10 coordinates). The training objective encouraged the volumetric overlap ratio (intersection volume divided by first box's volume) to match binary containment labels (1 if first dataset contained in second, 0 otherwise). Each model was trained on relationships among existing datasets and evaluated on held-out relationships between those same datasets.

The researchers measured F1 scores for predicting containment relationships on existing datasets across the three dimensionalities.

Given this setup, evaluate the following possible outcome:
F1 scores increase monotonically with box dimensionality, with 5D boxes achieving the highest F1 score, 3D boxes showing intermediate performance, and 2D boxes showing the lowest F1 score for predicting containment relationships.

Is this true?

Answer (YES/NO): YES